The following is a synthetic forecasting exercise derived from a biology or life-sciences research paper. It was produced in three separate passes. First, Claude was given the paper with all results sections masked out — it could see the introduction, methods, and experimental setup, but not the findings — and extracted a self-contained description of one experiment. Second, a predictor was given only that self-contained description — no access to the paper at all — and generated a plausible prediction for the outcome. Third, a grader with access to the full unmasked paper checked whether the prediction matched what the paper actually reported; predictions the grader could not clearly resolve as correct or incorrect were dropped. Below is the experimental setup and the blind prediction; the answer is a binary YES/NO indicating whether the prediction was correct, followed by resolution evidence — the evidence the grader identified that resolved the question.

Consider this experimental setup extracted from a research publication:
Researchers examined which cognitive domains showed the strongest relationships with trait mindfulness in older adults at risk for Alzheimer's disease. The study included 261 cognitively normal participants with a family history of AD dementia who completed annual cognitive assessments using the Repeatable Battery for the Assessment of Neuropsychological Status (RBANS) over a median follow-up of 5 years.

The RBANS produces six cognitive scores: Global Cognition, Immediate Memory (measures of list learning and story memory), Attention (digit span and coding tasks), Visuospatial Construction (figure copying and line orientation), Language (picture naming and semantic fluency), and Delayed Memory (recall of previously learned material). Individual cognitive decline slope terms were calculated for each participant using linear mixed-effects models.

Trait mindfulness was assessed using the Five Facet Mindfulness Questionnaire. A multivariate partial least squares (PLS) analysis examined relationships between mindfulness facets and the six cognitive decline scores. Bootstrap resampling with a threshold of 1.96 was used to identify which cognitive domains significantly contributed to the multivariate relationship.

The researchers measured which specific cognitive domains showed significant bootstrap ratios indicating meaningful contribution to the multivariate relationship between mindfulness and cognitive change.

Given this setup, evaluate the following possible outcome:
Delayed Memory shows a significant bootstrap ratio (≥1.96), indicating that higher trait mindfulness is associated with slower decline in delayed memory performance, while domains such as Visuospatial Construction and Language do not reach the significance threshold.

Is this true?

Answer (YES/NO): YES